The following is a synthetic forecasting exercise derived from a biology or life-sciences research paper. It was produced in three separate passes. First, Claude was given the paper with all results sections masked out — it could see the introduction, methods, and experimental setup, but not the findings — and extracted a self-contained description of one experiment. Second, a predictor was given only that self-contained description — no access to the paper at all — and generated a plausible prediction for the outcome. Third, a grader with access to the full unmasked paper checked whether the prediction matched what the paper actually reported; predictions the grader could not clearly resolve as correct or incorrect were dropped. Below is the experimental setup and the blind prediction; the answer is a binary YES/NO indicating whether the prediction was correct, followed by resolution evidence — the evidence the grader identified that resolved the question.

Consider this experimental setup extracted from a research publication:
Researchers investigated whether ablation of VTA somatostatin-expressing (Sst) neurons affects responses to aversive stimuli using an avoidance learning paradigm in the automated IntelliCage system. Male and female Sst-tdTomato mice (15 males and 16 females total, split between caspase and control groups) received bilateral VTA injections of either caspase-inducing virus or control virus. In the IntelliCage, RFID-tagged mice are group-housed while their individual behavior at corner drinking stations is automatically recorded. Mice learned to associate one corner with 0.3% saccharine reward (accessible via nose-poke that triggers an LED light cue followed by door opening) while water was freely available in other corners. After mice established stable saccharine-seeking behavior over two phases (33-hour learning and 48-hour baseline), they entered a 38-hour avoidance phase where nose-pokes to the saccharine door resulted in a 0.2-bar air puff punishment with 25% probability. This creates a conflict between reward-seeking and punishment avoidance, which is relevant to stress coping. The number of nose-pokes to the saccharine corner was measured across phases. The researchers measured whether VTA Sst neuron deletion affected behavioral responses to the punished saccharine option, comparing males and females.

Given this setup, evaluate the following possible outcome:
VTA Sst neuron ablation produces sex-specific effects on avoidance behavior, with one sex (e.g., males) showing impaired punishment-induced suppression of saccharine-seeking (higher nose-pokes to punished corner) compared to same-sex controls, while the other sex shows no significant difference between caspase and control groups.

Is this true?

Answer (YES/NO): NO